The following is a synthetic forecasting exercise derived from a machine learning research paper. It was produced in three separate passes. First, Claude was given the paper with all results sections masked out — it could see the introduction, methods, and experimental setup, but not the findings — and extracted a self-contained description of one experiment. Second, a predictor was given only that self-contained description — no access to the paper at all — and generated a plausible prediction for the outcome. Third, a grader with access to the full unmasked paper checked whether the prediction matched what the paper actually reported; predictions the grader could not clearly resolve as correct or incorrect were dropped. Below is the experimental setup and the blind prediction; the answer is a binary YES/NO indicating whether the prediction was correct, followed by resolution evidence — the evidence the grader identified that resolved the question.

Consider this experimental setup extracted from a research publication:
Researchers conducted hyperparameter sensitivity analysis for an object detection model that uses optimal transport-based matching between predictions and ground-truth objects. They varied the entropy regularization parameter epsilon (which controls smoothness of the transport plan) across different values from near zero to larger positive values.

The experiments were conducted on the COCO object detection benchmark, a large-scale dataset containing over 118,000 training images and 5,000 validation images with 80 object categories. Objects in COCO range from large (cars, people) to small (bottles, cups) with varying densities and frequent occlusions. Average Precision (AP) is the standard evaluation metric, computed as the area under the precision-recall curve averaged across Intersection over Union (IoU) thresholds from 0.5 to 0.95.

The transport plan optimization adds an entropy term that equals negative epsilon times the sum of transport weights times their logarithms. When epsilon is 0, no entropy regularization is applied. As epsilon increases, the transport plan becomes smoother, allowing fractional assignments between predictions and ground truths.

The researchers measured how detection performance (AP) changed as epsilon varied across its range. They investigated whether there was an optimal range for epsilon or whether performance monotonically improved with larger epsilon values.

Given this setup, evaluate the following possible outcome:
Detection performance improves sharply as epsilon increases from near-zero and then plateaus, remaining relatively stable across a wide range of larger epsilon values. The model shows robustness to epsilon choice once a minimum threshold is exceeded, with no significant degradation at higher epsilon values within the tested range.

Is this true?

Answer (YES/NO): NO